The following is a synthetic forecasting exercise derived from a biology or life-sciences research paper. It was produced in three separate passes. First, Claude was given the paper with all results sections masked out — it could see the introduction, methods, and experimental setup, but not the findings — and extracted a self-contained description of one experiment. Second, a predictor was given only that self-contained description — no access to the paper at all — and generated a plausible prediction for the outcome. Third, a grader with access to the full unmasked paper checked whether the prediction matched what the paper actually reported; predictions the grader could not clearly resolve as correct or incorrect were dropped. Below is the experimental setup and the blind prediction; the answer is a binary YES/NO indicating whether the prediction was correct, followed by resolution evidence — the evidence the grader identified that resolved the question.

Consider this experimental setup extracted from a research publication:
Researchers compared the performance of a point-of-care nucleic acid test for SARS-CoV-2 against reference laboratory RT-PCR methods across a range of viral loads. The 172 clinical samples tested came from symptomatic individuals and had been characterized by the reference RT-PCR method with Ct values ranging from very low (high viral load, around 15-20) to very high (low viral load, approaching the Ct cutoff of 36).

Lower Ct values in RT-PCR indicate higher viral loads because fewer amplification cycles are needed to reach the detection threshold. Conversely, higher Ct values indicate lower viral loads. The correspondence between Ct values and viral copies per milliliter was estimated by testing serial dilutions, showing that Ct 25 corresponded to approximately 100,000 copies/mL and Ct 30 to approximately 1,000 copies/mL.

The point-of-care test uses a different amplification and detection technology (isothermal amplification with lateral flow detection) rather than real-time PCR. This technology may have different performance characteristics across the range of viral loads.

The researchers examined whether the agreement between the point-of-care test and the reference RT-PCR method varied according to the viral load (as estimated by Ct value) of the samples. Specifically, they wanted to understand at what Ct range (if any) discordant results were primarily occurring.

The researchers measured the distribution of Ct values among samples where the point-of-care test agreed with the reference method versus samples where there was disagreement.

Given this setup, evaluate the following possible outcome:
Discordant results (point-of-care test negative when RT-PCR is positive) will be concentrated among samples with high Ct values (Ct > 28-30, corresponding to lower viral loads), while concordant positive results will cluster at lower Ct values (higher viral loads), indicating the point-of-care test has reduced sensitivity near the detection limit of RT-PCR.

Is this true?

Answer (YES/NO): YES